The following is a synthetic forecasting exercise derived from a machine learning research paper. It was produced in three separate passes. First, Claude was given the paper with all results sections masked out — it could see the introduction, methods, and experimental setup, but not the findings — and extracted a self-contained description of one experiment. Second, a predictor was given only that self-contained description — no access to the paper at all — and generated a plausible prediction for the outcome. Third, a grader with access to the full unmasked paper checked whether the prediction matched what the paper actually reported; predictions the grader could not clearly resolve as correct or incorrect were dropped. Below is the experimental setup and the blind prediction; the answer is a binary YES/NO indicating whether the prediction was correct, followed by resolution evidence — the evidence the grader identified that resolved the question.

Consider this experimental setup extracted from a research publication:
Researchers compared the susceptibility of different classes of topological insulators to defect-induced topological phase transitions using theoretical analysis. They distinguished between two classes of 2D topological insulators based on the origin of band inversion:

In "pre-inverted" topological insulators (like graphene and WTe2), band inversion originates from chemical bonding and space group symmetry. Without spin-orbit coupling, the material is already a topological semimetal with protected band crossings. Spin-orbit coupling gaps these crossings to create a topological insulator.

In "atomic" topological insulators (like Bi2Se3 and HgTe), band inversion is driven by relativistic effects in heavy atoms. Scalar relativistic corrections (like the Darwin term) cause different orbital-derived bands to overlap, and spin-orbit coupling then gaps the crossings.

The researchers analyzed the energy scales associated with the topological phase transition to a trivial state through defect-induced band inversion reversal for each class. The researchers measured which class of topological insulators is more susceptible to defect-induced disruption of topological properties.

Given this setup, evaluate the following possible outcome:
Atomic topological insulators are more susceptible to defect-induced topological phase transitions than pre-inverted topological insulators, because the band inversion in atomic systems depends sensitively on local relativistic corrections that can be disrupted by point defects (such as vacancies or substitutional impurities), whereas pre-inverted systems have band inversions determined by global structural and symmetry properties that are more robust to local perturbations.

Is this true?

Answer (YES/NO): NO